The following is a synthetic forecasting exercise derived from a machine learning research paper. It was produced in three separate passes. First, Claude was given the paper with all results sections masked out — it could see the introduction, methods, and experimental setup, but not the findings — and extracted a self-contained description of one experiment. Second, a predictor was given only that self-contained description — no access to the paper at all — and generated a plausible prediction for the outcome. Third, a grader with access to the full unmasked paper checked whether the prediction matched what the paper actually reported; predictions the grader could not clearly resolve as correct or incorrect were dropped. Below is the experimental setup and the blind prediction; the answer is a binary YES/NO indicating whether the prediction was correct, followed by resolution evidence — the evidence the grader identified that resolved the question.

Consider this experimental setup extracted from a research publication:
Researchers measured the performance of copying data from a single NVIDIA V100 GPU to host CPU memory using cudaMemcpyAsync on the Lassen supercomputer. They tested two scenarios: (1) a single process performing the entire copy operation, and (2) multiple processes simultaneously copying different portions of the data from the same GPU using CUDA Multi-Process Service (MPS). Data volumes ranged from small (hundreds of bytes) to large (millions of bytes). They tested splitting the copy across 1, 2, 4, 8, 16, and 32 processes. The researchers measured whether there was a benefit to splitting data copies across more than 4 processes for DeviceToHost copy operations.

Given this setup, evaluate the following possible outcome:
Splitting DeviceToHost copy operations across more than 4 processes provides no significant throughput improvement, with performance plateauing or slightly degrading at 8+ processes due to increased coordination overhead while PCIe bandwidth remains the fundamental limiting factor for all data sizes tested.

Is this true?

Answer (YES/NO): YES